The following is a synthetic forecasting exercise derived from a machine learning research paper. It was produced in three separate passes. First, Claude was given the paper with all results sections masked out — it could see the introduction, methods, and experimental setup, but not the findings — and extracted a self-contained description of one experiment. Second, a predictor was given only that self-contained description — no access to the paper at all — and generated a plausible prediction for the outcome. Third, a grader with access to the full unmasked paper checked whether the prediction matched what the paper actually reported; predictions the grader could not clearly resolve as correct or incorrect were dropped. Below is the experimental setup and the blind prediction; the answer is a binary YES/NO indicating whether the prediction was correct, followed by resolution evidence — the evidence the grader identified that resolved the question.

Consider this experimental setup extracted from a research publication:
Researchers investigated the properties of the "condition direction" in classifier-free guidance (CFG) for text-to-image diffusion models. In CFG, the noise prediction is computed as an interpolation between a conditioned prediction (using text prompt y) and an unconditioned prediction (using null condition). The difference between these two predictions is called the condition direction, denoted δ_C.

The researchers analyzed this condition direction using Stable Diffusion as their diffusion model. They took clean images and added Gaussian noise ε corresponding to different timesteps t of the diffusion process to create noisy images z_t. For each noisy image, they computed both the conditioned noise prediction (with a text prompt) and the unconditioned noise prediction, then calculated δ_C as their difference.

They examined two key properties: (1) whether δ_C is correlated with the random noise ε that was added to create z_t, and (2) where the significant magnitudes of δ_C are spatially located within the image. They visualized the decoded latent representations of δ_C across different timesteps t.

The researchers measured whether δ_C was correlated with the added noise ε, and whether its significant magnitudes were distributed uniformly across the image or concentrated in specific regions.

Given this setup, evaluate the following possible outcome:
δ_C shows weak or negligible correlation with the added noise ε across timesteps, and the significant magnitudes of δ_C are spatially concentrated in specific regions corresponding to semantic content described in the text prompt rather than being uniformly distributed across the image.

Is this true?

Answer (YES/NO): YES